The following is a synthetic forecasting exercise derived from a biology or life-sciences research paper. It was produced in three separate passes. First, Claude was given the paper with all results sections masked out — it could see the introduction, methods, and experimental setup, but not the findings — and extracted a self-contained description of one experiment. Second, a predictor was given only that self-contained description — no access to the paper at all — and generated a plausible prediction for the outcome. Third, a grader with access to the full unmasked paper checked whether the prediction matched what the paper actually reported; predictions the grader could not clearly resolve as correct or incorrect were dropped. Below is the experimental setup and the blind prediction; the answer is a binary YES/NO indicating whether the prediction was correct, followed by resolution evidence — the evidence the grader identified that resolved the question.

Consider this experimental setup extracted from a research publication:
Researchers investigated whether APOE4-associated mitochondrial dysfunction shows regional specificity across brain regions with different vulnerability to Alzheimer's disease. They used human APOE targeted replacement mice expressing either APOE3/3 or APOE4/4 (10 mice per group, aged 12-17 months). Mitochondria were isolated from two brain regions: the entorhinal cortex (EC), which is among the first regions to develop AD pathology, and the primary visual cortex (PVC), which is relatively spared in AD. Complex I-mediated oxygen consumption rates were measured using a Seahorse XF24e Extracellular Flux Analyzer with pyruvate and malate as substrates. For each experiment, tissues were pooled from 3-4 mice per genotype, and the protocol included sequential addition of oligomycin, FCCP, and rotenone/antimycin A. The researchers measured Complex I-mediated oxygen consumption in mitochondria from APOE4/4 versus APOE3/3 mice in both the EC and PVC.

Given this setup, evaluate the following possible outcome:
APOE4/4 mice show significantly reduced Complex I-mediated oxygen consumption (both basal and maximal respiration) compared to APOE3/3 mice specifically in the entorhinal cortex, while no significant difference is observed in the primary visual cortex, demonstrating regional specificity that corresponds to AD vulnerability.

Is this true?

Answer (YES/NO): NO